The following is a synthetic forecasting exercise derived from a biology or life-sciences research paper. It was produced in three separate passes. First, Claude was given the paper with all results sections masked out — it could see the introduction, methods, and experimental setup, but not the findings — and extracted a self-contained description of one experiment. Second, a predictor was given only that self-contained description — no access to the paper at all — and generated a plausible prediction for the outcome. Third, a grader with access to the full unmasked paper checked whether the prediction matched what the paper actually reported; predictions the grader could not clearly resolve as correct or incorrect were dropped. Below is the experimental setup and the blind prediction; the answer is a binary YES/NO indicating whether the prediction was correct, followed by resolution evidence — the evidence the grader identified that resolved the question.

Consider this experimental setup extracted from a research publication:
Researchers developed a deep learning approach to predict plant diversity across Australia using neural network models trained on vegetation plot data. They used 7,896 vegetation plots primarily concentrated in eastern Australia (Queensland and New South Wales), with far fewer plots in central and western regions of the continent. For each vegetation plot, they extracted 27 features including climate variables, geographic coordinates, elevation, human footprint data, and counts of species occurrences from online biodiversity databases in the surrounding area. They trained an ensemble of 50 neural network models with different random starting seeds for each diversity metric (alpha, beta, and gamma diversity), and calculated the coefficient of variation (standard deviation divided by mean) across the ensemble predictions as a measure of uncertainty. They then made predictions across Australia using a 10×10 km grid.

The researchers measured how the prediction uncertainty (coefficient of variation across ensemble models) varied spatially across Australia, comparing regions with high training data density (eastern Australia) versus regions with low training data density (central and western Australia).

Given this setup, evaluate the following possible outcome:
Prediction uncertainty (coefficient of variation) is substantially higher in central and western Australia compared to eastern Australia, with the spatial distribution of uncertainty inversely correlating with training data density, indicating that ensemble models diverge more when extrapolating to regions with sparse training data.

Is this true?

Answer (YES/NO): YES